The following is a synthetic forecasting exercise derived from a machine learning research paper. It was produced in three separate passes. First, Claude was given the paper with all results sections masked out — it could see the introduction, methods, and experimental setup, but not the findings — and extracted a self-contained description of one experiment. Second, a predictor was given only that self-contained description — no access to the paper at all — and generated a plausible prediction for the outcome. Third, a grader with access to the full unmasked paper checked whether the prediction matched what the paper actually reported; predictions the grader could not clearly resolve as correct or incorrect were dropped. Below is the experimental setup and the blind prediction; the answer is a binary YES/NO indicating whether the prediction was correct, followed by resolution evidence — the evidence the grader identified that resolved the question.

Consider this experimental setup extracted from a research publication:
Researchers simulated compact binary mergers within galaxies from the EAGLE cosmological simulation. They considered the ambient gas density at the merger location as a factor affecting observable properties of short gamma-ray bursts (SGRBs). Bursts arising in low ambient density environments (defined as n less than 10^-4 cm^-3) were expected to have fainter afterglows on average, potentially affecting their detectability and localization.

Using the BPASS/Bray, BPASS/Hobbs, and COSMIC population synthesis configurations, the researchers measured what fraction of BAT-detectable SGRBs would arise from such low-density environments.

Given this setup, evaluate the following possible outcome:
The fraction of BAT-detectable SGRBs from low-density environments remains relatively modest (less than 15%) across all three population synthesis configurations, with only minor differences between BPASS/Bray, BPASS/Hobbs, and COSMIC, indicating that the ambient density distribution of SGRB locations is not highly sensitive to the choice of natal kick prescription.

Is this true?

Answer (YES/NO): NO